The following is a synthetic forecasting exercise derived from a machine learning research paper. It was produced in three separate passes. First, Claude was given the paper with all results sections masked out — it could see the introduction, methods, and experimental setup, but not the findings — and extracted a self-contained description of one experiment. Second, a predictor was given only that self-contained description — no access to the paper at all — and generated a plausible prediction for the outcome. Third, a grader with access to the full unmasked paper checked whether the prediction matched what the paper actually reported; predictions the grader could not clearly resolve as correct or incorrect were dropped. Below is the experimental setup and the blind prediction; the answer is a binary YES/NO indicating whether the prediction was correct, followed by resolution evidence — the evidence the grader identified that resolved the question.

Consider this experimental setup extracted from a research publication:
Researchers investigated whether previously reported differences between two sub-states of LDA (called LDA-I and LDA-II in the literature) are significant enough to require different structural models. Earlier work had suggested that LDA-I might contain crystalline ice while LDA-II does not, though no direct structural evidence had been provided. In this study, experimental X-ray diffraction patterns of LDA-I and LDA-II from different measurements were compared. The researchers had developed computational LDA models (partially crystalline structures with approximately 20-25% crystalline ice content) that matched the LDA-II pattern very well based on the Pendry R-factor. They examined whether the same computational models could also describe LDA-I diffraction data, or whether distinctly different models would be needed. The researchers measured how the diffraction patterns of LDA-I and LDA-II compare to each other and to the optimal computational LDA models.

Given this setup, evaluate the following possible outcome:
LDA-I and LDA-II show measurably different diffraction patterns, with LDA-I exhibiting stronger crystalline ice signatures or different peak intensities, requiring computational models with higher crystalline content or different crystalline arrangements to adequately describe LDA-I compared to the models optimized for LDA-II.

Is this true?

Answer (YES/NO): NO